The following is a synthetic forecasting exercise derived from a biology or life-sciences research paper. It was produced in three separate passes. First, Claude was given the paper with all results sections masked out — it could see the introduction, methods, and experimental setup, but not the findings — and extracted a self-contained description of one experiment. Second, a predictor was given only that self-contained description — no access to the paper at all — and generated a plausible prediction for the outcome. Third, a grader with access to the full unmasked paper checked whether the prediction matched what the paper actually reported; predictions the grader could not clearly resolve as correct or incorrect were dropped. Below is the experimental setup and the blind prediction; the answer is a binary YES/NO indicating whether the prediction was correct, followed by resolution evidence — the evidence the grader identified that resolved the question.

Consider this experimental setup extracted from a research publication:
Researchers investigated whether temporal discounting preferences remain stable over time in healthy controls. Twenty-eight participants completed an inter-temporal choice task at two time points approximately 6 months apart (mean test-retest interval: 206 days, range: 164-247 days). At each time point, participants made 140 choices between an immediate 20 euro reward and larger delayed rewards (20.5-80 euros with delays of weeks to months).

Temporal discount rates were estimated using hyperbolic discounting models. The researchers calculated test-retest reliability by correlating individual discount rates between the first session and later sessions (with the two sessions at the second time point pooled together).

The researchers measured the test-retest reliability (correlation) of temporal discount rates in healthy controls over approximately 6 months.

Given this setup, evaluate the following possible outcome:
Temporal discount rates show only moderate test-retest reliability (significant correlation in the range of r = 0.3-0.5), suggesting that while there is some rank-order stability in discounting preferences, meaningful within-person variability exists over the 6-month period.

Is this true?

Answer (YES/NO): NO